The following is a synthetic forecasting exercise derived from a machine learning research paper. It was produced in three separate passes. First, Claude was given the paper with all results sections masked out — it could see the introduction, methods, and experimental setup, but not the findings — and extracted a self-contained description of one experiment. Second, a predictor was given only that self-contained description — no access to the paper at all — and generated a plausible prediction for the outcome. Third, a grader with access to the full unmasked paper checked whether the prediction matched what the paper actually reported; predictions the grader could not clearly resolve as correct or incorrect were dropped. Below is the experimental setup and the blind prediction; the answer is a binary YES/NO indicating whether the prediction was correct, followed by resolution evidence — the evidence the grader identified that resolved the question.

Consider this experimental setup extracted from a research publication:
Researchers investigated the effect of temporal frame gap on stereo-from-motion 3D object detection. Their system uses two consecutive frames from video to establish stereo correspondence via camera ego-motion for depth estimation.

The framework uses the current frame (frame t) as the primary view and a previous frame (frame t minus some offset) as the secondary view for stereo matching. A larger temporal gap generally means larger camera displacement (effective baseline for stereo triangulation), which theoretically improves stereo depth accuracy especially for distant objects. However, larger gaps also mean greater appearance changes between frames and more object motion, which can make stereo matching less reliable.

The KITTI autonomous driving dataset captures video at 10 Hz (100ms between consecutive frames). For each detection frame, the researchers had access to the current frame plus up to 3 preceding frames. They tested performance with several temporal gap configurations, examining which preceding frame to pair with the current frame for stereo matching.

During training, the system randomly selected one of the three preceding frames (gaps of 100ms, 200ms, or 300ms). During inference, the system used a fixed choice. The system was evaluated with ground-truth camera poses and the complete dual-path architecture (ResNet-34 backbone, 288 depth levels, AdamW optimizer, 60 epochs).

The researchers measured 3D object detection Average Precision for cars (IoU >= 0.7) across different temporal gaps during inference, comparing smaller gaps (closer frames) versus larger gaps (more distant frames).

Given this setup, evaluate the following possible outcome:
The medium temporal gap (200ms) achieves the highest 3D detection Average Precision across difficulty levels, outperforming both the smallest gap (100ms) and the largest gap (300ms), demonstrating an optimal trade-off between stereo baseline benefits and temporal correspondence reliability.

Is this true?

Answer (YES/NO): NO